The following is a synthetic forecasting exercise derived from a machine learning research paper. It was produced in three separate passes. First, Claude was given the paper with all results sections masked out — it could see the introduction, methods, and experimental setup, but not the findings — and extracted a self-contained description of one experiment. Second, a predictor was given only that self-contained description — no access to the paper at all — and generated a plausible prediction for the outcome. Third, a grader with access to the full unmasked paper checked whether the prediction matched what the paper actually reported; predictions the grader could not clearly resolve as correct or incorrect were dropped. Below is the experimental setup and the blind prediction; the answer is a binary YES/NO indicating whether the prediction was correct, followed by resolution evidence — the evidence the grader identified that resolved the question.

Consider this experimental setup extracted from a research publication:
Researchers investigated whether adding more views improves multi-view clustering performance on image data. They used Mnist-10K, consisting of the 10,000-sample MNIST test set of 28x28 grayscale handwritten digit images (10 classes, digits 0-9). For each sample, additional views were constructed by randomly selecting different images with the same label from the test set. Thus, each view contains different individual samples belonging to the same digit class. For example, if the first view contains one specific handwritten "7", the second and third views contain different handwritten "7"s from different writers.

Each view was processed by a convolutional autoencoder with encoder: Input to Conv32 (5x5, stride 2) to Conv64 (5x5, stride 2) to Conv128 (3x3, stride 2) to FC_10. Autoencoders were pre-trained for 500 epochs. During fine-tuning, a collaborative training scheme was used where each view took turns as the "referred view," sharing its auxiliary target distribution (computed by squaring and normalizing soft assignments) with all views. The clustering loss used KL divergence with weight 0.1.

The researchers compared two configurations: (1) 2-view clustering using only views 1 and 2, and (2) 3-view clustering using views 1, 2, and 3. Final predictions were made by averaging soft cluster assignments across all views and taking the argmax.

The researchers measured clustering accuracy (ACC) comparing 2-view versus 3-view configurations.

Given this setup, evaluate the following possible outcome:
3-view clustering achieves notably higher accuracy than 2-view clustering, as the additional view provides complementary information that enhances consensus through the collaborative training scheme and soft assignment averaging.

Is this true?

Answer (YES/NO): NO